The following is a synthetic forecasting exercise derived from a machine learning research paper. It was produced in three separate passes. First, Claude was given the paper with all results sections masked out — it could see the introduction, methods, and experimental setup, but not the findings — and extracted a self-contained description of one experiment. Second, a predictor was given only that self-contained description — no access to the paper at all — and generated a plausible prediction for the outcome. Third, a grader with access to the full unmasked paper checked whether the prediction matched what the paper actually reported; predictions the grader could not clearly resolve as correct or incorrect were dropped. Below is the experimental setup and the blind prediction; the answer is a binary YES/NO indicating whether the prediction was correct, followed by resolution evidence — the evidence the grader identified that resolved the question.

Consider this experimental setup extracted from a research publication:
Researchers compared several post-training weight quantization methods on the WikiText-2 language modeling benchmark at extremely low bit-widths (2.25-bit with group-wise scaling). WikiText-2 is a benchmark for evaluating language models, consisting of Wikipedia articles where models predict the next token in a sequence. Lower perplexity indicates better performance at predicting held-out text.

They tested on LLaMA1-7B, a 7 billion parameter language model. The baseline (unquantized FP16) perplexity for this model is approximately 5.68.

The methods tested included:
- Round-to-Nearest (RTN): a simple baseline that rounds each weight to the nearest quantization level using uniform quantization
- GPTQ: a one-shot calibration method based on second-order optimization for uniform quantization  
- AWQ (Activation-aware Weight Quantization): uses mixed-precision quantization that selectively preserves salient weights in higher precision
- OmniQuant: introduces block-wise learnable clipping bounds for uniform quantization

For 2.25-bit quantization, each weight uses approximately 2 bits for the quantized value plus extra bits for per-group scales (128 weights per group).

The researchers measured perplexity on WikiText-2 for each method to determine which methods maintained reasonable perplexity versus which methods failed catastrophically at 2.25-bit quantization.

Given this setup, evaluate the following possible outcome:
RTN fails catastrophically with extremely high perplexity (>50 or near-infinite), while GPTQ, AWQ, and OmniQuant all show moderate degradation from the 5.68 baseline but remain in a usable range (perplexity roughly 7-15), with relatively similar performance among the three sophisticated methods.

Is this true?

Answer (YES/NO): NO